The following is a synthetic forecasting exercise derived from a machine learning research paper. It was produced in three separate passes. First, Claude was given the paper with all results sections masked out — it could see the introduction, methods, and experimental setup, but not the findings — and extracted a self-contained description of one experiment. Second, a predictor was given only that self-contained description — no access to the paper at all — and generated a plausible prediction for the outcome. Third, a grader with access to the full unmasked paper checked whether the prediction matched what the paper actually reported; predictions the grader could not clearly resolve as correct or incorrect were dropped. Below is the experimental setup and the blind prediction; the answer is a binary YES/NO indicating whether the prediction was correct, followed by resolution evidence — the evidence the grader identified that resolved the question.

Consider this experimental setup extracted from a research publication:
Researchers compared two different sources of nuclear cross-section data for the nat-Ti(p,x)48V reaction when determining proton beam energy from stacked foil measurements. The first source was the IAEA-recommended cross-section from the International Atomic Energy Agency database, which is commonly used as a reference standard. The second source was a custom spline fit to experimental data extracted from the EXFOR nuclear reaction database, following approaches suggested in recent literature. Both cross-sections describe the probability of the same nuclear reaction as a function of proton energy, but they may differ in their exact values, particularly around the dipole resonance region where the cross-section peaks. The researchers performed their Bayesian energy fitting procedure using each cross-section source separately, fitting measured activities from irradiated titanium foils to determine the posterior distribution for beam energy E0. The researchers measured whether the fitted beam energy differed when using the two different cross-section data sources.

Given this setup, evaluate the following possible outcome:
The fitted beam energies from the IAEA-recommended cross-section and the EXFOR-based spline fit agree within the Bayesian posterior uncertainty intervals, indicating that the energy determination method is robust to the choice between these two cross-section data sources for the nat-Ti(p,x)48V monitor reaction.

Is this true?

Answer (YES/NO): YES